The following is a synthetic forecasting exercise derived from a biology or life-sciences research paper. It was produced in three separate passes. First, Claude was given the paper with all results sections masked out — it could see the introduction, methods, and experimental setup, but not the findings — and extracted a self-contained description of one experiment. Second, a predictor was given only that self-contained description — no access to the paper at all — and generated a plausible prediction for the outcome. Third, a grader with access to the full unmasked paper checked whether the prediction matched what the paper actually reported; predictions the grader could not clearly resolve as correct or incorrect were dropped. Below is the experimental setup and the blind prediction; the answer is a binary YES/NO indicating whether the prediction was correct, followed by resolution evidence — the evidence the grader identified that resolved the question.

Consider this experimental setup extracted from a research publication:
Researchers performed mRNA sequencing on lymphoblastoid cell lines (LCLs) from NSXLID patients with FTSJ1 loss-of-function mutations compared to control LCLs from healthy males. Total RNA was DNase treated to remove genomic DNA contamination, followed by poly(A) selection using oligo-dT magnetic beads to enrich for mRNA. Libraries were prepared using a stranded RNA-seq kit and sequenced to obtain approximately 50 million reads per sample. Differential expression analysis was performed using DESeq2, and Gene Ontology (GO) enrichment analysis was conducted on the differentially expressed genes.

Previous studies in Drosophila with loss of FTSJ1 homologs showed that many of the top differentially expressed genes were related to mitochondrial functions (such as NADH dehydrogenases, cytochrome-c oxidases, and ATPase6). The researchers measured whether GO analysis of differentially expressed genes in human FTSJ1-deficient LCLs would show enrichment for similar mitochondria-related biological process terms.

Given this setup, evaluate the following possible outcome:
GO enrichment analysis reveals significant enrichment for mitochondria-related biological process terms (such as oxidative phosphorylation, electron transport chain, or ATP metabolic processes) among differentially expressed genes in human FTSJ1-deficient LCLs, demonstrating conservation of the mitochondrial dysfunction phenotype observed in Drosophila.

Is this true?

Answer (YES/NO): YES